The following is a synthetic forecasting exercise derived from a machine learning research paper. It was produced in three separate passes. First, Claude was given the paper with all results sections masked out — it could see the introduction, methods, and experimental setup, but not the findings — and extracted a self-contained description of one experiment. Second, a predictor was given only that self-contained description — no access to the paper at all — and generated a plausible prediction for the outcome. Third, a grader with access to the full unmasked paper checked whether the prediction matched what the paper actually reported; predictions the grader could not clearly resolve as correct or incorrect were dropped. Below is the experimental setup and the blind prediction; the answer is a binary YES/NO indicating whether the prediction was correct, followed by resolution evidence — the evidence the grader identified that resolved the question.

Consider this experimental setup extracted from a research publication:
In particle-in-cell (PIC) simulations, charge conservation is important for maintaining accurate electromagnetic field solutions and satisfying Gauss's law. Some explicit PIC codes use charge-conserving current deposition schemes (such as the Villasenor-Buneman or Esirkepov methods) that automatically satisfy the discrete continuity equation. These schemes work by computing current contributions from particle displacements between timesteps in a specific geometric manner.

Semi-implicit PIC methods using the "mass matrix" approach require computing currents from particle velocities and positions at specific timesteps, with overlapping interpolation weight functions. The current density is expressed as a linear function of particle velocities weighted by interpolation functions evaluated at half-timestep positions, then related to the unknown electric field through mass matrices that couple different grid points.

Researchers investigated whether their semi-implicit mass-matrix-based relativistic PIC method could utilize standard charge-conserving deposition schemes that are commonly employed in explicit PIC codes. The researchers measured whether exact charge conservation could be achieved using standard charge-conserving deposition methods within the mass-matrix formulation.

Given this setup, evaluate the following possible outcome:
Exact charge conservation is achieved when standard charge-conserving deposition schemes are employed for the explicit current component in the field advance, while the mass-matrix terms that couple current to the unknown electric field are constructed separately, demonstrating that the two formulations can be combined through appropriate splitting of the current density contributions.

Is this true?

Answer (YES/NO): NO